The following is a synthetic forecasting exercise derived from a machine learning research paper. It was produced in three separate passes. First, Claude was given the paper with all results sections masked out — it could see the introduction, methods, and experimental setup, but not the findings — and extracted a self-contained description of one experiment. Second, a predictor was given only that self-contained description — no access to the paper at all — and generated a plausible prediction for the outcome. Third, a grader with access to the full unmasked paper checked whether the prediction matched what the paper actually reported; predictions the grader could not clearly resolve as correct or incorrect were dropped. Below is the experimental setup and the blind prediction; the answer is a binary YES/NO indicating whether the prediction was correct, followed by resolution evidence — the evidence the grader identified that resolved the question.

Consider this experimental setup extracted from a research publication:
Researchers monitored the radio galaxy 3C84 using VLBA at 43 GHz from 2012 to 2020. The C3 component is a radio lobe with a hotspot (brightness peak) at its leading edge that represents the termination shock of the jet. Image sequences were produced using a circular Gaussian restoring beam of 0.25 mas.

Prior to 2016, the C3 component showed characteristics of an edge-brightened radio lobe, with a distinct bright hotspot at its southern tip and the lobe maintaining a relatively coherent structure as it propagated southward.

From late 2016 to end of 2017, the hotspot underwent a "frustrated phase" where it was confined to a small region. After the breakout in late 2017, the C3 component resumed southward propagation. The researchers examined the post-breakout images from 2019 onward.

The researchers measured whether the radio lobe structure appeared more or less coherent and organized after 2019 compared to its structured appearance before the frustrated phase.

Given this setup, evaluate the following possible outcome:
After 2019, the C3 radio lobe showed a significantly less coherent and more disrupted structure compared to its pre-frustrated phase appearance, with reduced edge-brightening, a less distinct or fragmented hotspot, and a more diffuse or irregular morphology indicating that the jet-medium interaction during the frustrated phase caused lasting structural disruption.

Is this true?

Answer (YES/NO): YES